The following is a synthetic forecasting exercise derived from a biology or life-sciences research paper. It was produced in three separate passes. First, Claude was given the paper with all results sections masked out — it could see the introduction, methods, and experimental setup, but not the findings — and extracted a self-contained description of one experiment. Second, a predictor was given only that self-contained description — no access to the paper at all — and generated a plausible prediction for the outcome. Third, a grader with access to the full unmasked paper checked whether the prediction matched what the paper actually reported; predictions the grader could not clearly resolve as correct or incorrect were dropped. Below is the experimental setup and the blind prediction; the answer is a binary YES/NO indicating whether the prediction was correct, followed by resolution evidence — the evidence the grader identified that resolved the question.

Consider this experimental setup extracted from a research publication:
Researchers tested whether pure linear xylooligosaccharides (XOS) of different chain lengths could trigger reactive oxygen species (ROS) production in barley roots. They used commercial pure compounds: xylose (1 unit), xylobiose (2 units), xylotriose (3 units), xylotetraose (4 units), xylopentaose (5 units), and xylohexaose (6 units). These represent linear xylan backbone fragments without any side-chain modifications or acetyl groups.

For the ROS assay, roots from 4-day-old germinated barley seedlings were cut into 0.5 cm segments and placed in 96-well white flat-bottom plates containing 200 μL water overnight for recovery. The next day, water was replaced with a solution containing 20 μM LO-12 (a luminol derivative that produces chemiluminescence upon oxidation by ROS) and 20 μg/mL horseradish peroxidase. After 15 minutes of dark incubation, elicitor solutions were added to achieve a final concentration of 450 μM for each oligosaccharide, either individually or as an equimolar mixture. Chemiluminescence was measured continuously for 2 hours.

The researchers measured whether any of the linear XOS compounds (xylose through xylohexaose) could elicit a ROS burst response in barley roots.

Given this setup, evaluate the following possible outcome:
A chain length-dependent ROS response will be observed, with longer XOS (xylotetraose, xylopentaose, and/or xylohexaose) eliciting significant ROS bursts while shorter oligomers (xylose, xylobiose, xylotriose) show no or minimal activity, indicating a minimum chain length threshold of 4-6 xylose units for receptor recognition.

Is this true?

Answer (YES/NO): NO